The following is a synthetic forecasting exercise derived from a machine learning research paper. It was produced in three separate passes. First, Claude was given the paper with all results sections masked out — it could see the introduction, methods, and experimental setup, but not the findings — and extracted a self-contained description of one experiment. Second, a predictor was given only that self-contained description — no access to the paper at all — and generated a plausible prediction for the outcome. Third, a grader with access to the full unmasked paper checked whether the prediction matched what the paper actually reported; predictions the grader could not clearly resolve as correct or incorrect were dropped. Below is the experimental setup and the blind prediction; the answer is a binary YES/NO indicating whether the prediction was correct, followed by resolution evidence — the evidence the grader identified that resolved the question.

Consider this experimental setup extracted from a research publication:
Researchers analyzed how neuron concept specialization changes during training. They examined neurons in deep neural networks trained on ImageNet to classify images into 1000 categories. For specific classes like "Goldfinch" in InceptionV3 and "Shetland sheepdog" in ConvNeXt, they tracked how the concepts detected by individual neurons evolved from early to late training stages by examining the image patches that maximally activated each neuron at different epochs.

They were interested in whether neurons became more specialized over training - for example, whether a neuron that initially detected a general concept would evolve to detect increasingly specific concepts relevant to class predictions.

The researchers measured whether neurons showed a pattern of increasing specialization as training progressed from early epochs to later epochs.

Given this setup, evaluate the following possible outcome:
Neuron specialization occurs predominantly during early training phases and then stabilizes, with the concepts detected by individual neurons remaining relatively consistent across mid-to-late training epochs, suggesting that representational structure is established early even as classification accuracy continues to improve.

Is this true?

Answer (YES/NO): NO